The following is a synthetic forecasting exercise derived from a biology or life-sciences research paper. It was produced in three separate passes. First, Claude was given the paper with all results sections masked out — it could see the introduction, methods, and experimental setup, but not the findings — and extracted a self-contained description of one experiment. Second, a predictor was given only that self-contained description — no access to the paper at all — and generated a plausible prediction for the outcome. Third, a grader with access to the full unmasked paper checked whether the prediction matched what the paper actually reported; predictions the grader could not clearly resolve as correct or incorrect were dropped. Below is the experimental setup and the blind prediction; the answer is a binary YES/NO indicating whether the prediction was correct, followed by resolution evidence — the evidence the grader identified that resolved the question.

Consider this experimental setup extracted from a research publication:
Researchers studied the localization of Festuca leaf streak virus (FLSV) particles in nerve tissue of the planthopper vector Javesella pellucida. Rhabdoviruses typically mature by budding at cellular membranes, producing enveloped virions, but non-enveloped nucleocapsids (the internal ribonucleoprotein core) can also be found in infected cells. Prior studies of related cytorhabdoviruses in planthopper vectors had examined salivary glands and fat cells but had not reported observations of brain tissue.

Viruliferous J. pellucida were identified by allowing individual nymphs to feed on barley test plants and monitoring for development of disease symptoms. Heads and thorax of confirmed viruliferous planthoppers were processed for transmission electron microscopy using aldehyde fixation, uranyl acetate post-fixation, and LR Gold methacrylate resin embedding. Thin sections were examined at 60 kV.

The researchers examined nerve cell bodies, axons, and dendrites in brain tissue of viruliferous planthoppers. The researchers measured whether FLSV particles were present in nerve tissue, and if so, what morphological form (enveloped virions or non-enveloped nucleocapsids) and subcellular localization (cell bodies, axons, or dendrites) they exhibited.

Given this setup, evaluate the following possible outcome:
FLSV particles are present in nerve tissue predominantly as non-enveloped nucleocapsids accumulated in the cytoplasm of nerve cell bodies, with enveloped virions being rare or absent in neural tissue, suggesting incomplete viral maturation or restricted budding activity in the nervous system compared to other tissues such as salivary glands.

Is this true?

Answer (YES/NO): NO